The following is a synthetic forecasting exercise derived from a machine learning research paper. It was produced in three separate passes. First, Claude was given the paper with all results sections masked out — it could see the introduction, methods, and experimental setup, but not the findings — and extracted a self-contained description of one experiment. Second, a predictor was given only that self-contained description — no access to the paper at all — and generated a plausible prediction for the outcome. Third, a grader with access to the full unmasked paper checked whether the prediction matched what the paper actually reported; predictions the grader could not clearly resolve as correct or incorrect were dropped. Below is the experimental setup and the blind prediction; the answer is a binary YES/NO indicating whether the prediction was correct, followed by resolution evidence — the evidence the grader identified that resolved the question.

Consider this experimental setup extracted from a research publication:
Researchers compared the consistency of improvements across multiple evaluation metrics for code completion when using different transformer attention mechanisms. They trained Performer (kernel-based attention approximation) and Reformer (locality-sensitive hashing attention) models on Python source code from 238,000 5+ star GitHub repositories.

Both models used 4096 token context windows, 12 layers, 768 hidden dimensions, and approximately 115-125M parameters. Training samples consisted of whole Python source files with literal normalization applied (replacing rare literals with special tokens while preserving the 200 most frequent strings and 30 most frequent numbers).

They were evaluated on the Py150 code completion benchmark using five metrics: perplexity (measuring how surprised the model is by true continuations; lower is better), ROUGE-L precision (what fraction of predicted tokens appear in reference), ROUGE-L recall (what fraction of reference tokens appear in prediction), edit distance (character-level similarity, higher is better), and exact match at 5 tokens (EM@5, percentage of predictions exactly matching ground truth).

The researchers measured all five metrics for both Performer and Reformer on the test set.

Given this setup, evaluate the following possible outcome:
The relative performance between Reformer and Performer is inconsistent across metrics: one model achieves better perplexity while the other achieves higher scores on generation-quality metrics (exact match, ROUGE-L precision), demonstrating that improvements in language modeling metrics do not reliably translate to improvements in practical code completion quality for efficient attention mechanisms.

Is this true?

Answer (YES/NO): NO